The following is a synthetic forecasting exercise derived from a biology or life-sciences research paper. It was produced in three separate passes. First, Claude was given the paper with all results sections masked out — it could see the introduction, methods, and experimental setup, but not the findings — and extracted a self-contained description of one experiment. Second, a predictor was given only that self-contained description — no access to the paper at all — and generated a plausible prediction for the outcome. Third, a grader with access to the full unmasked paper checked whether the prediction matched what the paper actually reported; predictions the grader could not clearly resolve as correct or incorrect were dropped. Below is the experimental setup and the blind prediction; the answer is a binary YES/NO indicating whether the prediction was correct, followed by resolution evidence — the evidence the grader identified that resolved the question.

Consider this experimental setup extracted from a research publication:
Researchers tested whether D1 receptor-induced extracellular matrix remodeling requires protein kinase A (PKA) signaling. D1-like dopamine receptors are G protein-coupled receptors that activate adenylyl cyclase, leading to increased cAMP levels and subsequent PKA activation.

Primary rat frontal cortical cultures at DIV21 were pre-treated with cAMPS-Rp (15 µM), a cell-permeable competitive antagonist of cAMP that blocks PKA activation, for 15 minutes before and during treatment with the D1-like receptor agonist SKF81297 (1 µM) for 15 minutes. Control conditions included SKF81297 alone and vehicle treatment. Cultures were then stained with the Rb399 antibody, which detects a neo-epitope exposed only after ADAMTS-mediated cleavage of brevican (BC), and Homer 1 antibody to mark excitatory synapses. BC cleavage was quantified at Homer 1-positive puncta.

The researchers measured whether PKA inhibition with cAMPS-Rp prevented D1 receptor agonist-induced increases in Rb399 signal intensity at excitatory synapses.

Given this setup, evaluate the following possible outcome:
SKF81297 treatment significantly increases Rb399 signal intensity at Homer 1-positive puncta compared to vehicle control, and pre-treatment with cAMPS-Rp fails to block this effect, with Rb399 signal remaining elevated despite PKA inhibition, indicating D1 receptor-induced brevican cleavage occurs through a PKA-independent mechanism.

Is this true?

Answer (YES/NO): NO